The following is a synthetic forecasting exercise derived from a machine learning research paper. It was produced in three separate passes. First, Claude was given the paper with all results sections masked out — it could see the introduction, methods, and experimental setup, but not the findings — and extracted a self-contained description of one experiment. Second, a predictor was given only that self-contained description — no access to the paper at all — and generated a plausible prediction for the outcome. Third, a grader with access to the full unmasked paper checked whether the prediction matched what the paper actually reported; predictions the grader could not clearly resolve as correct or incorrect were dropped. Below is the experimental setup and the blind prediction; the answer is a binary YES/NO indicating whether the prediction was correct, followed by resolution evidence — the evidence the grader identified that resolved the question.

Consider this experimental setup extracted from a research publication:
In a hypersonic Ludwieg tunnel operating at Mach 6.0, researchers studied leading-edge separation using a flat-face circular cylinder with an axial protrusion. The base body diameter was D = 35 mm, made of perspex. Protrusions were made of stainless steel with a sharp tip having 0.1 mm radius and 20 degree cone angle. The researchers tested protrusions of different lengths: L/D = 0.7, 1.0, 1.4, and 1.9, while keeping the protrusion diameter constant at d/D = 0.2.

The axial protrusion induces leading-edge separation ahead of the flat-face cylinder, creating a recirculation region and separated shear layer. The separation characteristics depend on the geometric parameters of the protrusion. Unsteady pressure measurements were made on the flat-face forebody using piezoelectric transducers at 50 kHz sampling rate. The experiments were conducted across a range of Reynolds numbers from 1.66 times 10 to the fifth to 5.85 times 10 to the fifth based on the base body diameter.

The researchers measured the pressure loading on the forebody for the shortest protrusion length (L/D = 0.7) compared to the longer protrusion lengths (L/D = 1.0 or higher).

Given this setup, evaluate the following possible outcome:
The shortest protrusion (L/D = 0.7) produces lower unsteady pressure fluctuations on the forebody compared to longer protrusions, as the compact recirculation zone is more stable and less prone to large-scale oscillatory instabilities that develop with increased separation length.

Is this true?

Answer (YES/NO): NO